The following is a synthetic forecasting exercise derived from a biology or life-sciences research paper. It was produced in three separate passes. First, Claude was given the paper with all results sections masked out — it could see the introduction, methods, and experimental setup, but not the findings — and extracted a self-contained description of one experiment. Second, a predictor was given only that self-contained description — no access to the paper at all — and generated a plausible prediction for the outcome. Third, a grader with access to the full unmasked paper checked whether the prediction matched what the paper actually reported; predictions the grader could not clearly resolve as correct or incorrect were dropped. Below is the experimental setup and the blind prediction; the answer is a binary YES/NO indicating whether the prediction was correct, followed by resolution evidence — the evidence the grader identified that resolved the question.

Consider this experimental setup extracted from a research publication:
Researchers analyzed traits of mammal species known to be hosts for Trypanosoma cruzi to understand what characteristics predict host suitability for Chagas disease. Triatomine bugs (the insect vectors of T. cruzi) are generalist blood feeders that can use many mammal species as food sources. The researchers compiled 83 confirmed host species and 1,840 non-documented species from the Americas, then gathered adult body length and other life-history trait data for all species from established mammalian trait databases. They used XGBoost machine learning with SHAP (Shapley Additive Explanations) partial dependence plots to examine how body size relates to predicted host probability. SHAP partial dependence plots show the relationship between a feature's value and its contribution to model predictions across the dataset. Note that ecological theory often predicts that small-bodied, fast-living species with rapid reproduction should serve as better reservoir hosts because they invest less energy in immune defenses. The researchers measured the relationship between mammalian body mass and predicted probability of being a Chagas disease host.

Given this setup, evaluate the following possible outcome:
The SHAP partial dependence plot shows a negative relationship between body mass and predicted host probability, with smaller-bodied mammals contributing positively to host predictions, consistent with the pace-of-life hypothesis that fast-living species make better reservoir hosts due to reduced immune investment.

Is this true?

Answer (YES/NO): NO